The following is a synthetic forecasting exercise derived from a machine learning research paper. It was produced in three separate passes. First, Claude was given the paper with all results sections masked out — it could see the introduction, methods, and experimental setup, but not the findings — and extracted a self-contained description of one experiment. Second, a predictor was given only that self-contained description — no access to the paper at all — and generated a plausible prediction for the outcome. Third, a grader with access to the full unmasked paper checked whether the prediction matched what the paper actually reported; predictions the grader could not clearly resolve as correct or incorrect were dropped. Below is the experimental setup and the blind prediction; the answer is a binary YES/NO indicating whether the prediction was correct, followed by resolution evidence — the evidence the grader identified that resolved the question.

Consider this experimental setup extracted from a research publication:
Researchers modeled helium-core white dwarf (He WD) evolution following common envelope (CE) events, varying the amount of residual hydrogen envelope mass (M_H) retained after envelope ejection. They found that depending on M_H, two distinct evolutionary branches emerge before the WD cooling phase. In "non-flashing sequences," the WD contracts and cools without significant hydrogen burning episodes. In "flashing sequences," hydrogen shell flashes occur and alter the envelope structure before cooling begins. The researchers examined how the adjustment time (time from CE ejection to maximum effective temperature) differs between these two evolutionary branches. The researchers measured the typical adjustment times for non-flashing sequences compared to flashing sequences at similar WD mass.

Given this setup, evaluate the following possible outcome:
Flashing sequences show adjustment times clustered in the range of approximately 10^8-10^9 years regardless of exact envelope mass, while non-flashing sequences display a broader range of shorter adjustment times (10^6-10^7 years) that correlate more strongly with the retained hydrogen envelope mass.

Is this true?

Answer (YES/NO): NO